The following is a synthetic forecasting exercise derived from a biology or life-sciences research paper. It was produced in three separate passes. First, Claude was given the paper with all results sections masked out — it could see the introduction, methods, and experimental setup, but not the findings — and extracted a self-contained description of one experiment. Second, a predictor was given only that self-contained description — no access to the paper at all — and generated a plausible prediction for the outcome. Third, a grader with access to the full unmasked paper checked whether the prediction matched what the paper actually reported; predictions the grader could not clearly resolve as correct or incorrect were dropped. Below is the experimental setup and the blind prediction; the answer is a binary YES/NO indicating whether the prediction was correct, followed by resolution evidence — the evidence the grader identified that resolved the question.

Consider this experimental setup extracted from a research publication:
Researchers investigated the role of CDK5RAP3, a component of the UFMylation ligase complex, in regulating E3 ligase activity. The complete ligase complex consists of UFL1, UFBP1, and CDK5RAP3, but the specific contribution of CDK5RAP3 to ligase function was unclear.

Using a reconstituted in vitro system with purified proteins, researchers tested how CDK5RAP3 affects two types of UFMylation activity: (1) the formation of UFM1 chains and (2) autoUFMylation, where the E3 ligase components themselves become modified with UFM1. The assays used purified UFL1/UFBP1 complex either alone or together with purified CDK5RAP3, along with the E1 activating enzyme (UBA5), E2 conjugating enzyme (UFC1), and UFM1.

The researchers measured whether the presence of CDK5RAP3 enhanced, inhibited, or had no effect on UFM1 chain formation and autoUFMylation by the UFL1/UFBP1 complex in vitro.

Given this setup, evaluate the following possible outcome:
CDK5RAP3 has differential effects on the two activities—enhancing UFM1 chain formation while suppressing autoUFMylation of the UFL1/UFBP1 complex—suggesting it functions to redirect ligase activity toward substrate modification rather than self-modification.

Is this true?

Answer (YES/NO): NO